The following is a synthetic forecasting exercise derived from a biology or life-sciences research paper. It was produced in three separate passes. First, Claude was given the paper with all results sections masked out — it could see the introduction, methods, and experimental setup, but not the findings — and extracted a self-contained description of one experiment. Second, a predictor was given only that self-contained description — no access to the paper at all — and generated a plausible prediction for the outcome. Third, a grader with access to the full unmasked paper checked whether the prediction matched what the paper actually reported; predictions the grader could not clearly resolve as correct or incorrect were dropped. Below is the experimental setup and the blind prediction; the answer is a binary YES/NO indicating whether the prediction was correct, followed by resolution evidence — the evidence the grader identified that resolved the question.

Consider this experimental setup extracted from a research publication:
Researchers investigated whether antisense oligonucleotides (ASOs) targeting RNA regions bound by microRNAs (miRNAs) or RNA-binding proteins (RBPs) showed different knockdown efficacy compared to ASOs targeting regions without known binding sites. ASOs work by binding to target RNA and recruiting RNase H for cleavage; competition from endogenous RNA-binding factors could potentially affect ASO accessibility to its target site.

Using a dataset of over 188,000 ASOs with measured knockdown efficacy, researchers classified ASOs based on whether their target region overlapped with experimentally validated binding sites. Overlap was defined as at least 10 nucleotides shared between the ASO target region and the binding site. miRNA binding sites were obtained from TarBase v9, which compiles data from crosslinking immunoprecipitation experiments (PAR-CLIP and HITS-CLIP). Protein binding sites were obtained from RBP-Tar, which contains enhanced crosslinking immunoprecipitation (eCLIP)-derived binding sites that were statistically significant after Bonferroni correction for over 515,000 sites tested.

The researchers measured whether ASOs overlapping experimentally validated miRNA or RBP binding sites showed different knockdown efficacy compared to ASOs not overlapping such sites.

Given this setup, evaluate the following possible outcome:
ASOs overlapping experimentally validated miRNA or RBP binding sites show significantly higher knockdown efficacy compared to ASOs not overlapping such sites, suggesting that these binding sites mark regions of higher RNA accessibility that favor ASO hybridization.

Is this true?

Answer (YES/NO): NO